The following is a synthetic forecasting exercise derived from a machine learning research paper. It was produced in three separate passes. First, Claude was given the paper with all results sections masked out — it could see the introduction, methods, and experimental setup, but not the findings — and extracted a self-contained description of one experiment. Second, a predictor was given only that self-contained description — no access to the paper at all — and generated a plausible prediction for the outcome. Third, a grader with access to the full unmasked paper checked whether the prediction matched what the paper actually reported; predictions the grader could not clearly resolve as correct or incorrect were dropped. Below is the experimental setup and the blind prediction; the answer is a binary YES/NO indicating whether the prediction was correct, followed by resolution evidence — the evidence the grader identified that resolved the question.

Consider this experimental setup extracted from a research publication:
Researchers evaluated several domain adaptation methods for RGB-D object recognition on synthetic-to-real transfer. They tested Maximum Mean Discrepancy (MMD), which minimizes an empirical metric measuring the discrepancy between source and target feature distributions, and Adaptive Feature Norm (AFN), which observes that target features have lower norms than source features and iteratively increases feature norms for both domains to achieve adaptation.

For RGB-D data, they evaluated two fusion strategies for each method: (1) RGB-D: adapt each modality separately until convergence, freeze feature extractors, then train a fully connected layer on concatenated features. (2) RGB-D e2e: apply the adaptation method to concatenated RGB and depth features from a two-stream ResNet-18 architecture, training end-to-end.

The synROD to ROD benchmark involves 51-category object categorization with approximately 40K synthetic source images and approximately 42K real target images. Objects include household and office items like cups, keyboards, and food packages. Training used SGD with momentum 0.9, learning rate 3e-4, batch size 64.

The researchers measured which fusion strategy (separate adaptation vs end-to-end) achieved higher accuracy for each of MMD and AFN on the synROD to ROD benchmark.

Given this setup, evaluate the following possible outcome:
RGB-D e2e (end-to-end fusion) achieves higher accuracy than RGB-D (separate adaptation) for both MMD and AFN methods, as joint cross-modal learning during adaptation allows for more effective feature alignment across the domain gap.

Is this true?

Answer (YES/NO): YES